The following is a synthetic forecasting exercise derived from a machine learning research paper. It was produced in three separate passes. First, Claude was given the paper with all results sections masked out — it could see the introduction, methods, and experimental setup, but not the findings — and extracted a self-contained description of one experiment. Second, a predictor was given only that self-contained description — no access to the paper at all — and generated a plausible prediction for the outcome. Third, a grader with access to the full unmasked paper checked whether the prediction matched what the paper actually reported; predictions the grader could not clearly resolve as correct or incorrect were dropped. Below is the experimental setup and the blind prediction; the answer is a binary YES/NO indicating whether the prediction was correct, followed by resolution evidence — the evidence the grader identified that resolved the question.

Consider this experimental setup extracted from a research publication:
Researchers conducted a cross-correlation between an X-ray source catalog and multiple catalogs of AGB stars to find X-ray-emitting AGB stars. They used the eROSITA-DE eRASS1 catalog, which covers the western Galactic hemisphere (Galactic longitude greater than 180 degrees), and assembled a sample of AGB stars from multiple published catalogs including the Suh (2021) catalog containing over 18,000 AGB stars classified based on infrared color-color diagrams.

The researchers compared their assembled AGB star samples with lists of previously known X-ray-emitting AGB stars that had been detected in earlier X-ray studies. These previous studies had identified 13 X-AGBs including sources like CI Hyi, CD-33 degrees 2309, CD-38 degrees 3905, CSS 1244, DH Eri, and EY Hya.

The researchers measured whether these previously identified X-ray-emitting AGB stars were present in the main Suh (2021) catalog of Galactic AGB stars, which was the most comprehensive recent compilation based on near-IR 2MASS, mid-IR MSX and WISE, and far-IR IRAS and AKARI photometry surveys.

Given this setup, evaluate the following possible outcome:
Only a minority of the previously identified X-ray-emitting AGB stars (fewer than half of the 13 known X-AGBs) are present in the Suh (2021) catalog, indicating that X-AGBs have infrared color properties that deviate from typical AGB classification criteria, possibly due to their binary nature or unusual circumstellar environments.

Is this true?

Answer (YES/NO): YES